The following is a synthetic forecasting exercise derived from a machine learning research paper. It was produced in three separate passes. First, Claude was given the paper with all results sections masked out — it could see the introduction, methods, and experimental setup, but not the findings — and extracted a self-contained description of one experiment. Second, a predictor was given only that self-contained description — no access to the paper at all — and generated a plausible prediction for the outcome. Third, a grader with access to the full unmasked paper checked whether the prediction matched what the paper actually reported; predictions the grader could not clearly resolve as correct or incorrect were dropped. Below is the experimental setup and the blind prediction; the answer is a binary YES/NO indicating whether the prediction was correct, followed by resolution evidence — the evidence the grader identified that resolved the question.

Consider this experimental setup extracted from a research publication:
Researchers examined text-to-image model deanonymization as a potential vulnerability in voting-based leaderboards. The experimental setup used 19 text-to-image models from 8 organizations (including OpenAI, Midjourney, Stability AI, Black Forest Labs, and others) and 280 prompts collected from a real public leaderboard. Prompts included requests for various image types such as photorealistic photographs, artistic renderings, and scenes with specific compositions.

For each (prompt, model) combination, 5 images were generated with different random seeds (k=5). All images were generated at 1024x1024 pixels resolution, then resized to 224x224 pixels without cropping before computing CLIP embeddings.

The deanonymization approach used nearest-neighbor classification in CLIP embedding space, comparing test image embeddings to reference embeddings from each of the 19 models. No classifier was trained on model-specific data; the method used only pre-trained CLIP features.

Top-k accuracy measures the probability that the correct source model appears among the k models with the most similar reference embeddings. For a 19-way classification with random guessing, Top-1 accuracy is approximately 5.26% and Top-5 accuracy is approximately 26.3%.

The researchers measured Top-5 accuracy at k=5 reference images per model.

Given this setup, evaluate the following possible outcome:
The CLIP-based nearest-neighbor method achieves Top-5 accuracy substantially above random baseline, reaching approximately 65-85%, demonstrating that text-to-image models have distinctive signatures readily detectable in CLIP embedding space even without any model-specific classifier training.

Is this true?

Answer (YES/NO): NO